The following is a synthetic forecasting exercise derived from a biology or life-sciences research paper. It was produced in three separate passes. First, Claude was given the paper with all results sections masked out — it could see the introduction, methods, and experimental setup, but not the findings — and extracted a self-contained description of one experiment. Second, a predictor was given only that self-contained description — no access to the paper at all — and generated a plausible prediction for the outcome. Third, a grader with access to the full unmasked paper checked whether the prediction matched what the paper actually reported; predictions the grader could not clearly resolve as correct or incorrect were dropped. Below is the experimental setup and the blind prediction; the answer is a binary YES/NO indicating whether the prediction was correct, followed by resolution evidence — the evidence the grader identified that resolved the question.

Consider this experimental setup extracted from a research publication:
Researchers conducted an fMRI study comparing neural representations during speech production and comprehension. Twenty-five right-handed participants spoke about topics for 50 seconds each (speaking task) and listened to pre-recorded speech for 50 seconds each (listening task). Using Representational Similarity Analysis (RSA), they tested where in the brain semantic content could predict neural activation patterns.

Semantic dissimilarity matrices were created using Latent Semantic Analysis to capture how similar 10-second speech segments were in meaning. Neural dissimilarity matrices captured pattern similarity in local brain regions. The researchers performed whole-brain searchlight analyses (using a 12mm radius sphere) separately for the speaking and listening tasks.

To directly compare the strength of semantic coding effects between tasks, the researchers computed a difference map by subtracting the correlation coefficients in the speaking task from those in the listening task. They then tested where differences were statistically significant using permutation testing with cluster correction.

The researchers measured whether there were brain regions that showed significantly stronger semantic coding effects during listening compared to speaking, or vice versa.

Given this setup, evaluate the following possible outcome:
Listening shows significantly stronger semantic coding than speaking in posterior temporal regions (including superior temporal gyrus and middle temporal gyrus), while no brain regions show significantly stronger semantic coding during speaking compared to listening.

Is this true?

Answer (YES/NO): NO